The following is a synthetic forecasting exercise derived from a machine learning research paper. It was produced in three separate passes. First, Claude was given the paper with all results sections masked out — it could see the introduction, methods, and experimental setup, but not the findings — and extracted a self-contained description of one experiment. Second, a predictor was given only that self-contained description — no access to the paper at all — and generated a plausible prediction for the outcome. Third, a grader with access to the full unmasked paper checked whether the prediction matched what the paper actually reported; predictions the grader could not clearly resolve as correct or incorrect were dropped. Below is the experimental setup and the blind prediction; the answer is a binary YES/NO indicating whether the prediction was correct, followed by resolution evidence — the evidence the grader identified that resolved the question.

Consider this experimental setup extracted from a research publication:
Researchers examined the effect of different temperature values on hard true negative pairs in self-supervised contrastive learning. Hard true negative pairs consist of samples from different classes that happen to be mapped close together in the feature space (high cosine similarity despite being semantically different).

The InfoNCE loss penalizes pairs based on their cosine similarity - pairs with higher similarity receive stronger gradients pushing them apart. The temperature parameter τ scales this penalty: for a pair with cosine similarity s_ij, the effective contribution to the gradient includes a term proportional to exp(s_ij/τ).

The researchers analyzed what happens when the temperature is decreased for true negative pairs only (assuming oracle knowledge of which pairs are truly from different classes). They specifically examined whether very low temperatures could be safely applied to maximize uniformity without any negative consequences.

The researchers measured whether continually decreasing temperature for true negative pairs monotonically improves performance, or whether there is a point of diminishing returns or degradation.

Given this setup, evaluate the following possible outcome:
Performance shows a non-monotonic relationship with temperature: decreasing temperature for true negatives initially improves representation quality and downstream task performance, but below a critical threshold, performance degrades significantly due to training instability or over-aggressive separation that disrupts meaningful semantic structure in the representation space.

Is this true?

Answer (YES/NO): YES